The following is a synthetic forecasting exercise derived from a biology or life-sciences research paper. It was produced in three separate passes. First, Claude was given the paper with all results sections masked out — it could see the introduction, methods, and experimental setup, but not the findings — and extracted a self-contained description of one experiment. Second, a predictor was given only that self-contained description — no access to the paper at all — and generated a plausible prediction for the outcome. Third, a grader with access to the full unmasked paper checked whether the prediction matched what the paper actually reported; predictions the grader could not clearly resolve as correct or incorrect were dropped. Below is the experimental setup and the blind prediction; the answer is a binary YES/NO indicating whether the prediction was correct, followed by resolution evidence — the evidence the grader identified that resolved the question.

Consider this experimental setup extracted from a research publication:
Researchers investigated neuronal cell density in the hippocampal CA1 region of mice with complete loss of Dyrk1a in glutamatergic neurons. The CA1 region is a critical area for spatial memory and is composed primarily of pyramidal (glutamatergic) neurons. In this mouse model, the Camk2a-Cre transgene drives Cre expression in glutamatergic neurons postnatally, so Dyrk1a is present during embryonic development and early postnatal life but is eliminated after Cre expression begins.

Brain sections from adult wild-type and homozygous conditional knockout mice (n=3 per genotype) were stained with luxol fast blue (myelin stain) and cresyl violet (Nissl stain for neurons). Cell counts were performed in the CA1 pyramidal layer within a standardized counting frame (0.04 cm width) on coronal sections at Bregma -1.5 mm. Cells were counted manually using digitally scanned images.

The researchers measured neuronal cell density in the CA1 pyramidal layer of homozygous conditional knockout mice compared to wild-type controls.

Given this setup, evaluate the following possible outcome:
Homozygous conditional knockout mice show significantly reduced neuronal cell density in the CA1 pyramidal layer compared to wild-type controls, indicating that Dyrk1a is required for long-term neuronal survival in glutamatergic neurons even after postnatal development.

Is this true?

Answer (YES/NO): NO